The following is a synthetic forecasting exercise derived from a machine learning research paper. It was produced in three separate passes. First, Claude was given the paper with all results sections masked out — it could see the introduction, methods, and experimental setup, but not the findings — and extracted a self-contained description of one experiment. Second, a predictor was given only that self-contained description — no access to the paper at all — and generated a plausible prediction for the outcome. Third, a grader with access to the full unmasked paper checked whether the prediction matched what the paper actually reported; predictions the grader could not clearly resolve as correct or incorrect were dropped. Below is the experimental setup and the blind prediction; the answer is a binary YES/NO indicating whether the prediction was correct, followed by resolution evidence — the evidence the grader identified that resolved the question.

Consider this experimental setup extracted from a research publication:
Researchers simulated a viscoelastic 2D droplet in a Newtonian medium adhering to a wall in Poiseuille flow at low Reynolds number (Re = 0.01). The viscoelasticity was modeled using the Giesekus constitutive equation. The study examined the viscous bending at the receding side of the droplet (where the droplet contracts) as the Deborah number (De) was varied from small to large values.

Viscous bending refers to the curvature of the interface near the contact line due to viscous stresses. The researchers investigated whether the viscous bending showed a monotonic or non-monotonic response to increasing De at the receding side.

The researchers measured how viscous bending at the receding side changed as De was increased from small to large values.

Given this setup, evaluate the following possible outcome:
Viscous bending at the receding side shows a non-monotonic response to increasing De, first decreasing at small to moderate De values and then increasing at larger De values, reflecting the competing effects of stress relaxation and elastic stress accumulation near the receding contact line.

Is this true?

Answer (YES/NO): NO